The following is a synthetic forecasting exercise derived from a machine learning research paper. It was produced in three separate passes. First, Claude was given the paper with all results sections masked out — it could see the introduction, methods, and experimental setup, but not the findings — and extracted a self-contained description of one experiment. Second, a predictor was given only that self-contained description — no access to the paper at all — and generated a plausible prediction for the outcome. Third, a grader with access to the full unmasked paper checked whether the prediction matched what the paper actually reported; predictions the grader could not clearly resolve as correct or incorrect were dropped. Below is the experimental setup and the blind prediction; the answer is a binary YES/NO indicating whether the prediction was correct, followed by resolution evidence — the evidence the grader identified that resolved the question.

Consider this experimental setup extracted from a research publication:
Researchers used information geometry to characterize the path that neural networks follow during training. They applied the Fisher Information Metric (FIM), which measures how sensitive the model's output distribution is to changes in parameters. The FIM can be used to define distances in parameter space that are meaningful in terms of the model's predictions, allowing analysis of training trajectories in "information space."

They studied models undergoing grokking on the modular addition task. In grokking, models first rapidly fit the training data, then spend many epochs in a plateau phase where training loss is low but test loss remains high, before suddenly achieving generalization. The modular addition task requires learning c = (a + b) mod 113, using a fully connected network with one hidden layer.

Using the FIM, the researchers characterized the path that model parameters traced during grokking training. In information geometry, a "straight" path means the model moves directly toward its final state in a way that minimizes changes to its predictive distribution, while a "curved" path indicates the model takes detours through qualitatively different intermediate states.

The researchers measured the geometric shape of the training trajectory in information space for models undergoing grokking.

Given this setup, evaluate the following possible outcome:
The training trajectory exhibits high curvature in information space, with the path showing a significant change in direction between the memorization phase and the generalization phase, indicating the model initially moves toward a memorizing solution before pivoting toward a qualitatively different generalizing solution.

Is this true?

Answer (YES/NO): NO